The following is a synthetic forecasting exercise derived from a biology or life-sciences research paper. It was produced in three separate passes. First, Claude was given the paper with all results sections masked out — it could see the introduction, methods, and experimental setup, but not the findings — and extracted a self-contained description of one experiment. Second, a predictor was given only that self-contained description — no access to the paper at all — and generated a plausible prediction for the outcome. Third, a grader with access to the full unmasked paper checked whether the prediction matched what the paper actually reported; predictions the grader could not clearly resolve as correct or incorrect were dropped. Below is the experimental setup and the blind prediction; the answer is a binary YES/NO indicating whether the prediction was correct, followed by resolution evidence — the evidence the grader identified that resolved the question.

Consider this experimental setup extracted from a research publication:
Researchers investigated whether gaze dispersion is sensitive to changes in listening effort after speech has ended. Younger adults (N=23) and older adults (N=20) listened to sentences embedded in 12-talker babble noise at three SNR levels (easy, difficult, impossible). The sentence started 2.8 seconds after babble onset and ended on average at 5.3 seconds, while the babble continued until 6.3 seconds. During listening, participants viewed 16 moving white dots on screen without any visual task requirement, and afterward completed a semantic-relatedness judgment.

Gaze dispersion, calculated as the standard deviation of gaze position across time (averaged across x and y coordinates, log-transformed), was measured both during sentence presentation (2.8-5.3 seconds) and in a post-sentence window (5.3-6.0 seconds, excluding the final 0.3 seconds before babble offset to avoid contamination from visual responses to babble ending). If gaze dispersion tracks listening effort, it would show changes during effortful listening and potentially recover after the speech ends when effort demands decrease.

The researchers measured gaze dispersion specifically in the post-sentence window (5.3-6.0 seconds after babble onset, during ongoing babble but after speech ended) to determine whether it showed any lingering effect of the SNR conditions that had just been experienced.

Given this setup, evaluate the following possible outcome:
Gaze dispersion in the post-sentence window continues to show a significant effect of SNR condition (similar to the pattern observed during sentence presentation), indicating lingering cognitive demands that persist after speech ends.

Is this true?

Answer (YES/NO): NO